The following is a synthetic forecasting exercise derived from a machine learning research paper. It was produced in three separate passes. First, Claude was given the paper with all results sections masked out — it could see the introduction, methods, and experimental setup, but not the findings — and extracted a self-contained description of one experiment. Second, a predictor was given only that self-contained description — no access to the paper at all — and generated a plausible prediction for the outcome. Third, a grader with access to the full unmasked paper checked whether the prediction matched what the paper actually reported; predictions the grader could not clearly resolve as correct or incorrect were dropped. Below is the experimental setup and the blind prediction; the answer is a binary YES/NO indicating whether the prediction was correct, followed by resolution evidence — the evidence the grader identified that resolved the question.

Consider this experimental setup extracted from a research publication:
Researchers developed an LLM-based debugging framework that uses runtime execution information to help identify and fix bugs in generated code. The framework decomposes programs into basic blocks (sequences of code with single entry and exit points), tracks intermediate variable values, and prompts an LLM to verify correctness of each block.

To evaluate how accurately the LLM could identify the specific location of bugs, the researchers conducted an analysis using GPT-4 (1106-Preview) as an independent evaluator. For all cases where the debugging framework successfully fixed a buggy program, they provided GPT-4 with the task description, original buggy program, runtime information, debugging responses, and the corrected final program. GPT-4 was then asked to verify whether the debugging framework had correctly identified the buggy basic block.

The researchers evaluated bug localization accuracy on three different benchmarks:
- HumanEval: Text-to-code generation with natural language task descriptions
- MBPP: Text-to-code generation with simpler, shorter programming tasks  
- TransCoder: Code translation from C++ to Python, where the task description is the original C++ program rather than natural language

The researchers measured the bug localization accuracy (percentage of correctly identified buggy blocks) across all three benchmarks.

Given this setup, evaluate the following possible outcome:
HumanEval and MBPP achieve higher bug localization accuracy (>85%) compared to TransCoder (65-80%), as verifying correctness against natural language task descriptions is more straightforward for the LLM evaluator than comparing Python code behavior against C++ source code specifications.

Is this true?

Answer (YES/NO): NO